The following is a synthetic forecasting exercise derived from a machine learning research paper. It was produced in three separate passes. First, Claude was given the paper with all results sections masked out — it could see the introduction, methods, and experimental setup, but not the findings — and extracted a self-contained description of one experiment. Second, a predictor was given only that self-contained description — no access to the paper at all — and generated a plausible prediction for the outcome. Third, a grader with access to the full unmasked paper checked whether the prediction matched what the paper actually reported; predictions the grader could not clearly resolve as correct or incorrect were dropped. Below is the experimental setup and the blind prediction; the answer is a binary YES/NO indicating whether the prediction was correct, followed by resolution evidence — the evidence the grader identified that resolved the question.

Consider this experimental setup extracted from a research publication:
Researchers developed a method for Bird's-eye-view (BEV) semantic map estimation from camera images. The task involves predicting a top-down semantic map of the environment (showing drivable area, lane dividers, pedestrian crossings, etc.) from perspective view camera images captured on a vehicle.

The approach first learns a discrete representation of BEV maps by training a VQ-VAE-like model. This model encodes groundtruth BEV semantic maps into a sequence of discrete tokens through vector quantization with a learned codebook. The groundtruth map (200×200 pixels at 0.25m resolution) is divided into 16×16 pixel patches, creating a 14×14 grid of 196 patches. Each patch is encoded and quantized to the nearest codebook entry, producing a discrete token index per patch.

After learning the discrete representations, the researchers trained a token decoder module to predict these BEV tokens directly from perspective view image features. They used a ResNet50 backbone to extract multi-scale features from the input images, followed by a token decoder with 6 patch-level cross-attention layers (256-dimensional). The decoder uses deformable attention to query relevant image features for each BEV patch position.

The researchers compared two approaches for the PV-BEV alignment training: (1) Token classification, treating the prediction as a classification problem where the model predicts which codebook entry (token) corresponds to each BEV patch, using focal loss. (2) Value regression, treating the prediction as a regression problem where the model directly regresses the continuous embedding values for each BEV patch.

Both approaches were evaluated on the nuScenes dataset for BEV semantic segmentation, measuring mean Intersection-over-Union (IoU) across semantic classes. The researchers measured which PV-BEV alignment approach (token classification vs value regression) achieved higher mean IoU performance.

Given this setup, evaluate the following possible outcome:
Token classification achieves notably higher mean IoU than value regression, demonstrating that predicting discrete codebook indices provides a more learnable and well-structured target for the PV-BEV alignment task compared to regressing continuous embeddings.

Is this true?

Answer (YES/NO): YES